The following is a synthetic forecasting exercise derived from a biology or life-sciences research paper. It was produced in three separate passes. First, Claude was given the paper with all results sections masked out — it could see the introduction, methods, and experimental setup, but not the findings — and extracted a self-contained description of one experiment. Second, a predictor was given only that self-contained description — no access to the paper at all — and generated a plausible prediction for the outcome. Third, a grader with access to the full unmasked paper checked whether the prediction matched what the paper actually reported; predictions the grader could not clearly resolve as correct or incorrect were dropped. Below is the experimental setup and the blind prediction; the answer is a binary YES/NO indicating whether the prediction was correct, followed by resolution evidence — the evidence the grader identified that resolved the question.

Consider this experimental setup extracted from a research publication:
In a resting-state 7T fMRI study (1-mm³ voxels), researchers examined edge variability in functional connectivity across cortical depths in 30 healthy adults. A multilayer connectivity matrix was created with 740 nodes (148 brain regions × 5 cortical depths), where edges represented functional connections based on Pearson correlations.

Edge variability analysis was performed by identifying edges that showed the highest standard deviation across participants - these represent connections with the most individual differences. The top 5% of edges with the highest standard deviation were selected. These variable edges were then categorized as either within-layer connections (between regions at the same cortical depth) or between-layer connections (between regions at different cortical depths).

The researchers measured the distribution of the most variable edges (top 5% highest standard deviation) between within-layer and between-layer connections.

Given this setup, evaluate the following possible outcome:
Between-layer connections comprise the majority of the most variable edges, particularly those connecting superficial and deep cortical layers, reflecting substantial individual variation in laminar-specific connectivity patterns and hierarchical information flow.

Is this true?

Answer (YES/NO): NO